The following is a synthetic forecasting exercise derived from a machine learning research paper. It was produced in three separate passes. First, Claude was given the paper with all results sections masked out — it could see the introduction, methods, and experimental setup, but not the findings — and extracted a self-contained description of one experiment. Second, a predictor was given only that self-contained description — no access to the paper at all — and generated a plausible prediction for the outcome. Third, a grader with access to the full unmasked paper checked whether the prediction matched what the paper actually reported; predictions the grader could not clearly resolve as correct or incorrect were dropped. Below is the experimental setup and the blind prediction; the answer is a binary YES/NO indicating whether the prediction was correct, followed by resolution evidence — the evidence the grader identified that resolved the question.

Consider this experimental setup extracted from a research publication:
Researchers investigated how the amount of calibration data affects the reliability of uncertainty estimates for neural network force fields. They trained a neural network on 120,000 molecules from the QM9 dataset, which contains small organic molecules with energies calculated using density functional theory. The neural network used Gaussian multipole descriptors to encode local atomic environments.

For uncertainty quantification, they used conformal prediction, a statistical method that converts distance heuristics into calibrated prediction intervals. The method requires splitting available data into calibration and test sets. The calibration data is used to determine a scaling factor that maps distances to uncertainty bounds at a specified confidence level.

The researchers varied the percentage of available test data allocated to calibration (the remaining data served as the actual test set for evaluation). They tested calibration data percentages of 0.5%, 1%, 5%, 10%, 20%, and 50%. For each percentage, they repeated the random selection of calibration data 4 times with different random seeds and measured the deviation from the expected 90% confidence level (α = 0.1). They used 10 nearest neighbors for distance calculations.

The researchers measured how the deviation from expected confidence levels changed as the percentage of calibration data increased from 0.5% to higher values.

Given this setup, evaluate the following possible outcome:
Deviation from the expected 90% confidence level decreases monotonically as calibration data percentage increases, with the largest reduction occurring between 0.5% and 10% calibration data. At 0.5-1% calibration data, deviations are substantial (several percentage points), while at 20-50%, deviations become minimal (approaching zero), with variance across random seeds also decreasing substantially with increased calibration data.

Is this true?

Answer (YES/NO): NO